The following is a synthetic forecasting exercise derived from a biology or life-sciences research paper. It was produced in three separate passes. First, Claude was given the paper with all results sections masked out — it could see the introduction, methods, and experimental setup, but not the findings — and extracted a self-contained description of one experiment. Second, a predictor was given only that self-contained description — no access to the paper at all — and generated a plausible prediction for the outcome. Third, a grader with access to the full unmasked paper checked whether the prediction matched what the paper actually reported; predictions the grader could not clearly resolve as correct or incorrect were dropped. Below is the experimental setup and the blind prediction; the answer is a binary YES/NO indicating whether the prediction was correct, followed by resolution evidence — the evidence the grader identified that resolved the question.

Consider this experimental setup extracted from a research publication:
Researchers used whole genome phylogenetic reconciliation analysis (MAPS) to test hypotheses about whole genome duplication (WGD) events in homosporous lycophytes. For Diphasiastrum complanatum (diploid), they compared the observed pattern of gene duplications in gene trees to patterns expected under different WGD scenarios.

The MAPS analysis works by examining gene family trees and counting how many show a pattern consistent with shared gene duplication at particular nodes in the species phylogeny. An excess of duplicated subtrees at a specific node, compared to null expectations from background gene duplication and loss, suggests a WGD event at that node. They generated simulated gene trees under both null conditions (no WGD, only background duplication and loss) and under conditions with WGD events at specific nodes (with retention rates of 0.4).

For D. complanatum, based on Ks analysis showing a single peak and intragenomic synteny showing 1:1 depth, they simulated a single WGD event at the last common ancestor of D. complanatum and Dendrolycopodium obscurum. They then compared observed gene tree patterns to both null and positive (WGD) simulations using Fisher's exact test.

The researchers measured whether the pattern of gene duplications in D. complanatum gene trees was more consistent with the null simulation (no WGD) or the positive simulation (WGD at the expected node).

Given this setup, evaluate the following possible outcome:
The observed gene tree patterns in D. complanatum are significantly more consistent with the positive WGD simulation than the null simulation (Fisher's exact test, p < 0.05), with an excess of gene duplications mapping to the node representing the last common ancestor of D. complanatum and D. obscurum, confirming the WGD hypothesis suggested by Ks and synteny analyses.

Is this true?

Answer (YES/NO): YES